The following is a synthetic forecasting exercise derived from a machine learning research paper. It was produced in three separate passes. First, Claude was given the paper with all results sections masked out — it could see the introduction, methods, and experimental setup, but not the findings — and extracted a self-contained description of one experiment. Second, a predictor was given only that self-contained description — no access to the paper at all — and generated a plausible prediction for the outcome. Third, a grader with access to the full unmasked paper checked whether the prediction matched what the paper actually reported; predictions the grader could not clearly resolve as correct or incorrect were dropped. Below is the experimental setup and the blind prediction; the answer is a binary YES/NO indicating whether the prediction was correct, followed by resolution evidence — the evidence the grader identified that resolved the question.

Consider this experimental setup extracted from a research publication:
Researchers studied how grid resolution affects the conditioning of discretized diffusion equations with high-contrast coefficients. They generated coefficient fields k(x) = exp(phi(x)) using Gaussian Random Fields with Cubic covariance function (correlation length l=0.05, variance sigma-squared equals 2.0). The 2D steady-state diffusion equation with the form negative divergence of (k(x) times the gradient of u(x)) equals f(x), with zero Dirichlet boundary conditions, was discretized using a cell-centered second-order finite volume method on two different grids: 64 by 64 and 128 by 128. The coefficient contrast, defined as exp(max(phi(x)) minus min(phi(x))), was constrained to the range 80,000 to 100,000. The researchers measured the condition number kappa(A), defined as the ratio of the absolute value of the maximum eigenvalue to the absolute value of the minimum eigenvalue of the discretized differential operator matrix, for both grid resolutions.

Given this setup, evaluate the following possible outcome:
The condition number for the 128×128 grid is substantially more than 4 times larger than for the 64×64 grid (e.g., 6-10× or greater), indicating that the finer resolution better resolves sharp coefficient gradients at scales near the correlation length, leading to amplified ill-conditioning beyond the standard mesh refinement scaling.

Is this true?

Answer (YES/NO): YES